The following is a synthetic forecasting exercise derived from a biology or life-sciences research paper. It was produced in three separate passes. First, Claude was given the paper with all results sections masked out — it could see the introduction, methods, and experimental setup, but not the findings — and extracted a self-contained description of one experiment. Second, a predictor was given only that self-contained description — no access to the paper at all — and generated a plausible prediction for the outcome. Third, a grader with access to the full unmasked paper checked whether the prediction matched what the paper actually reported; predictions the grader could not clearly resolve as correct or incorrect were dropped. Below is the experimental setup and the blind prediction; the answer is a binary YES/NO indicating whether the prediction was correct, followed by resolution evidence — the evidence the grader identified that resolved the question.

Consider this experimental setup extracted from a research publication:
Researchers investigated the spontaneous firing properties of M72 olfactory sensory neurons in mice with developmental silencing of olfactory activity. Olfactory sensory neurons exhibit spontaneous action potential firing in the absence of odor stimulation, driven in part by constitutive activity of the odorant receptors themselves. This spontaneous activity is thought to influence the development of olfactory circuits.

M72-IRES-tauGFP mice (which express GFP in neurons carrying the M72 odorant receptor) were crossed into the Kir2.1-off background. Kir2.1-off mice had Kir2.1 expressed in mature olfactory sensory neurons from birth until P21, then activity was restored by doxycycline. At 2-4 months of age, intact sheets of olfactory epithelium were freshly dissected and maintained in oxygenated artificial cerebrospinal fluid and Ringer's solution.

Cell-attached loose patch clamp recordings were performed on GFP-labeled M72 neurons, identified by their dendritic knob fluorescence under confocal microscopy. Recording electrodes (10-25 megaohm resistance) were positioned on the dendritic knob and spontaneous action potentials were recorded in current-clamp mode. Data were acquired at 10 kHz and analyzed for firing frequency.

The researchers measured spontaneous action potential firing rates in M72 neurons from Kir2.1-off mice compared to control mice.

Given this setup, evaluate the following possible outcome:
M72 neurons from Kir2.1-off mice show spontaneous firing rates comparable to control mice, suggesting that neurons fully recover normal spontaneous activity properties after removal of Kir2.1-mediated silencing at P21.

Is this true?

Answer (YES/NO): YES